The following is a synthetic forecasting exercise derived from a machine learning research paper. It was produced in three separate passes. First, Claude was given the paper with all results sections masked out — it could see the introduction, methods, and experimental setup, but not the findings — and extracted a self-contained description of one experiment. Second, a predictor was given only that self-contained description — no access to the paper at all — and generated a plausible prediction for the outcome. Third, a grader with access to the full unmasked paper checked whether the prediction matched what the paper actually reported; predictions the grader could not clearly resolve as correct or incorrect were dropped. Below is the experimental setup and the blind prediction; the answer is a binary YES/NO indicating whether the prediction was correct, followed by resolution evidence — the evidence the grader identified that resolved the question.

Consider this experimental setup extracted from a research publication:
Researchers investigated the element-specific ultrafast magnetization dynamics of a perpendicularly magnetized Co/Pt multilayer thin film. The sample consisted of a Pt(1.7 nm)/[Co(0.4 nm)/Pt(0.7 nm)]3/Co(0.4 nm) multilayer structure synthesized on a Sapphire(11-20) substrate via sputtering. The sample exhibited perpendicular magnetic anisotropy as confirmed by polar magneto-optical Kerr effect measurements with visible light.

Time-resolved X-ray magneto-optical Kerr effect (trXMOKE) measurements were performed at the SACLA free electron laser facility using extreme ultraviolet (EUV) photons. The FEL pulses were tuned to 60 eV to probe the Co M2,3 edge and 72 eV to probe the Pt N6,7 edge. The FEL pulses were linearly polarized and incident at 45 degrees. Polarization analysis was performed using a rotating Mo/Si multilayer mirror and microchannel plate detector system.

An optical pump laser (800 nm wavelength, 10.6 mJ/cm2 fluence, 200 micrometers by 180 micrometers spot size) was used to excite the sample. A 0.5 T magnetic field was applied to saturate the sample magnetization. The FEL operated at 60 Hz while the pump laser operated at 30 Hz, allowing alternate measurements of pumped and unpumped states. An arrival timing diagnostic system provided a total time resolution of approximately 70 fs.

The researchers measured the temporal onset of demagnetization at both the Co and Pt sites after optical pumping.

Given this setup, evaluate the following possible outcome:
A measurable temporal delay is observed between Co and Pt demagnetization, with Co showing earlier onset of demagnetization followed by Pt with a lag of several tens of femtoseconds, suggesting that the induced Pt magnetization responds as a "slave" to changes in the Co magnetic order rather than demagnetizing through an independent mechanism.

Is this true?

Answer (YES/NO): NO